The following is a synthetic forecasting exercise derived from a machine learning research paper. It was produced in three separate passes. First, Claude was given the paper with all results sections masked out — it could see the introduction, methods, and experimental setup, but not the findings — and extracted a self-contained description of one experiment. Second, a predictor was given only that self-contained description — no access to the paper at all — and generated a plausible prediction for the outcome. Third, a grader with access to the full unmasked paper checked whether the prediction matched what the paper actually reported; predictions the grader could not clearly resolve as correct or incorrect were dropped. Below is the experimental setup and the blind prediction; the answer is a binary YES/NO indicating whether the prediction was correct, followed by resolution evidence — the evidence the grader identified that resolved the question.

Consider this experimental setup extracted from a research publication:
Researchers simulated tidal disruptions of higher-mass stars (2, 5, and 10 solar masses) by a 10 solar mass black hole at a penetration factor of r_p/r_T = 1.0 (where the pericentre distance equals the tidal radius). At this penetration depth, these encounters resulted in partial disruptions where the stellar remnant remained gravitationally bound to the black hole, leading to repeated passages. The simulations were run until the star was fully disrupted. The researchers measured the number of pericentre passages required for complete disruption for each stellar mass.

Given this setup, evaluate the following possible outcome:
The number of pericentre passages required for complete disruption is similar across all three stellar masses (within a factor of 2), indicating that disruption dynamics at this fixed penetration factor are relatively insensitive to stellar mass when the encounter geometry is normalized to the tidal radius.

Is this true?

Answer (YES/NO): YES